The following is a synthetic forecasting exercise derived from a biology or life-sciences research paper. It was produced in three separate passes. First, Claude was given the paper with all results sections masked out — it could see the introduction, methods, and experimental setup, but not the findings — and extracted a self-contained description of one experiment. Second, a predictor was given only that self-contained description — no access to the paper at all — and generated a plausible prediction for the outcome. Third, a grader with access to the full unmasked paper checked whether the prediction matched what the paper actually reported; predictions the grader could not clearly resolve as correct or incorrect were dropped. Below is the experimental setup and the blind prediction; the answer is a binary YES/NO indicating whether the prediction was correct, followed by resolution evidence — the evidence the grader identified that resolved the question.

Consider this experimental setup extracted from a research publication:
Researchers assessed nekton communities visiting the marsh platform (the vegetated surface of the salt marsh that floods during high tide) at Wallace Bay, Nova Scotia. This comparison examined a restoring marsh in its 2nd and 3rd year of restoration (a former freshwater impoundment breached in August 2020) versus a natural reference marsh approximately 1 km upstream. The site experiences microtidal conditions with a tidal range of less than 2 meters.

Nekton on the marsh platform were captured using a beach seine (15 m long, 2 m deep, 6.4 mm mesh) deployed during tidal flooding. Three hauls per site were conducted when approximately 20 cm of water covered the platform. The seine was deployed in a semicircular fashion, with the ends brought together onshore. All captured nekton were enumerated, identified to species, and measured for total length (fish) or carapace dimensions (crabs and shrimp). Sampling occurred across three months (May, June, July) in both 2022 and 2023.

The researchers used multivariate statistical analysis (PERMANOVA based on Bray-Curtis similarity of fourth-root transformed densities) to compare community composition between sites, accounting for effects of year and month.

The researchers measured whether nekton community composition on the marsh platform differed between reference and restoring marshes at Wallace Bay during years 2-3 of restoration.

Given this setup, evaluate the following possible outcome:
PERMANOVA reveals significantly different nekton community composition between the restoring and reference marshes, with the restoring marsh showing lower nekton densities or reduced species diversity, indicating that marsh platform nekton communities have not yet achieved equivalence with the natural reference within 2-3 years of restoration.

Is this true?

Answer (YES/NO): NO